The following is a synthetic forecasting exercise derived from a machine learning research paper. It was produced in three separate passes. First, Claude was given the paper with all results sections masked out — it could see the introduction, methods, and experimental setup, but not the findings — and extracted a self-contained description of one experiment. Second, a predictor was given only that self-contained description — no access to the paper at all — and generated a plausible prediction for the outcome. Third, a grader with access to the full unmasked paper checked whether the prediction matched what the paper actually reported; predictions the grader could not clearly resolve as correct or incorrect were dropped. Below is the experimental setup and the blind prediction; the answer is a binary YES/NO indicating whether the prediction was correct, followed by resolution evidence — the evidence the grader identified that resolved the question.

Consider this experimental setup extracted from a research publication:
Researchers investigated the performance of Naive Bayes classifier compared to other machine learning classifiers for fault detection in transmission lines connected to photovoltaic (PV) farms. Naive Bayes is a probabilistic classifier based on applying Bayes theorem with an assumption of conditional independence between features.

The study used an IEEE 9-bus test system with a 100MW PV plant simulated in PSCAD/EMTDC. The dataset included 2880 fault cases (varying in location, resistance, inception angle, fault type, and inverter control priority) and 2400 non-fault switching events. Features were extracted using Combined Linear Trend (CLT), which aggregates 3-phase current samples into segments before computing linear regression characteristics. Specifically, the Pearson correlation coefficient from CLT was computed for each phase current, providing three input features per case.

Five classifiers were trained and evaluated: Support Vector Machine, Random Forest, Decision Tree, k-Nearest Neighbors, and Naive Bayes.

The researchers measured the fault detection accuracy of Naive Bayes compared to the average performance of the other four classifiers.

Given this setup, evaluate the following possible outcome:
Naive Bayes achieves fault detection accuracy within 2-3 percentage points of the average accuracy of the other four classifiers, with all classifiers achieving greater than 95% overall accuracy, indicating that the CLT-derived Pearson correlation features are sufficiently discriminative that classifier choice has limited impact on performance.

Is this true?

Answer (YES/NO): NO